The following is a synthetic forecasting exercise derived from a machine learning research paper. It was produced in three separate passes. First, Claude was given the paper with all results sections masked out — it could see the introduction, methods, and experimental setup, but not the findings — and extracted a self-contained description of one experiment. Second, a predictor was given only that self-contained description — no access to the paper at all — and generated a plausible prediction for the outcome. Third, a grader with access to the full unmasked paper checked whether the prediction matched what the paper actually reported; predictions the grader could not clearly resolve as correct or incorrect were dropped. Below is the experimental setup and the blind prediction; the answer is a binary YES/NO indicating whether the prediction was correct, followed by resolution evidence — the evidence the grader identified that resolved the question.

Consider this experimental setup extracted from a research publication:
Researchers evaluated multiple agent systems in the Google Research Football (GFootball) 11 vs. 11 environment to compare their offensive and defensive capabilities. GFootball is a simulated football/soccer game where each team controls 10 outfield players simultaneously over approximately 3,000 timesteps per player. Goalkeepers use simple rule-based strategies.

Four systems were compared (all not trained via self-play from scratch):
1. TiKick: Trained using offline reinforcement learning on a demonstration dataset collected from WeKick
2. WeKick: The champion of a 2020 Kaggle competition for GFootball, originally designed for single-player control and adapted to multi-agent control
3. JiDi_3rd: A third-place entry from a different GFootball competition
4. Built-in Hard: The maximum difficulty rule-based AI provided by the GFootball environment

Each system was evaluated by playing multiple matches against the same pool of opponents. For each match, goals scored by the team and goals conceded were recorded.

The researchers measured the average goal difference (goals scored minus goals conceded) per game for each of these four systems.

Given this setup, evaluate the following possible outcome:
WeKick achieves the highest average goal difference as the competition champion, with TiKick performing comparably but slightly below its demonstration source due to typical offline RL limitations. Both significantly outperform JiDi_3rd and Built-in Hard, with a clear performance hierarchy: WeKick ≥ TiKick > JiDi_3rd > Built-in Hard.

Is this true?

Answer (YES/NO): NO